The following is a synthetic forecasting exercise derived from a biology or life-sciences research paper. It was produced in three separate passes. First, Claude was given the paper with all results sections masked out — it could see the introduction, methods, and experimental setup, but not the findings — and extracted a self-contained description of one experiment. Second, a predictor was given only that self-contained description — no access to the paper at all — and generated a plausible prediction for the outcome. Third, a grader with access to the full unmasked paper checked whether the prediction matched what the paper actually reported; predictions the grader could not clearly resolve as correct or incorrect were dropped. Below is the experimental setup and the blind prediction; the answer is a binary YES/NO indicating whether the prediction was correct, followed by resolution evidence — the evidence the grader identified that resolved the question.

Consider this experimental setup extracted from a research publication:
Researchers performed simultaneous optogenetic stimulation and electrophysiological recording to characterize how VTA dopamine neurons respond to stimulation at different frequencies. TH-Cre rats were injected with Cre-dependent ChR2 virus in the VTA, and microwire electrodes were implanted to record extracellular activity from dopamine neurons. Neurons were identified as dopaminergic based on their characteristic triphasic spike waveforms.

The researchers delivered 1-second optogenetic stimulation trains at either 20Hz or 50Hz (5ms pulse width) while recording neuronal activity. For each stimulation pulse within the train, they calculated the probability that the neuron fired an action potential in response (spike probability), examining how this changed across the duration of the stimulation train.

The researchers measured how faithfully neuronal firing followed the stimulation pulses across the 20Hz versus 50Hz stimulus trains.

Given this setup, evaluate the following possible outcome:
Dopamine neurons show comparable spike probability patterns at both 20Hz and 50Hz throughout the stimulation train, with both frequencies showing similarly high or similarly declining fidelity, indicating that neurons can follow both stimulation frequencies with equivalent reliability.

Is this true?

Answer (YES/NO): NO